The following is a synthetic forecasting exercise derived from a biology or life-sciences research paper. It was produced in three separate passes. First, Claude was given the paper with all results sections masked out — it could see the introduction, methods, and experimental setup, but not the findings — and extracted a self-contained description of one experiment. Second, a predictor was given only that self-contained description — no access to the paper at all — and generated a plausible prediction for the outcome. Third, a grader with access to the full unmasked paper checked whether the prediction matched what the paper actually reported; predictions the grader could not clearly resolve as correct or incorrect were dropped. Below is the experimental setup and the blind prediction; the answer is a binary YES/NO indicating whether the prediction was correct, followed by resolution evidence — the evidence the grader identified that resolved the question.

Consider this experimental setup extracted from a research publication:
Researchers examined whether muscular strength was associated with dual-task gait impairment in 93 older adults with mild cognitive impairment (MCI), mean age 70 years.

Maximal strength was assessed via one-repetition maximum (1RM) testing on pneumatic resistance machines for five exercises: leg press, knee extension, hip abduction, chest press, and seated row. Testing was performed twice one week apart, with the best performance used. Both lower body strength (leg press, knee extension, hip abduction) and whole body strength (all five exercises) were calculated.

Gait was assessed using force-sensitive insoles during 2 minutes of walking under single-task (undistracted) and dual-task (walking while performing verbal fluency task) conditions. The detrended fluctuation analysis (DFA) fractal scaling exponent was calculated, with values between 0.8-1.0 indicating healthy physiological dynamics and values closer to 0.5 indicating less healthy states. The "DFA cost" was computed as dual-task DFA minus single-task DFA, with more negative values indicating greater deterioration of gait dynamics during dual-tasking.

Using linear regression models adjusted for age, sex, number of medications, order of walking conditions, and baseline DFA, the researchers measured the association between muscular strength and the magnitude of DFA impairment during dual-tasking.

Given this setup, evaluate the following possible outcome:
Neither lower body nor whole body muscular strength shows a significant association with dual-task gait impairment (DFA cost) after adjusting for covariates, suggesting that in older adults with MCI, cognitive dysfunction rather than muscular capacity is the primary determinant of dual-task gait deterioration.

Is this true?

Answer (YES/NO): NO